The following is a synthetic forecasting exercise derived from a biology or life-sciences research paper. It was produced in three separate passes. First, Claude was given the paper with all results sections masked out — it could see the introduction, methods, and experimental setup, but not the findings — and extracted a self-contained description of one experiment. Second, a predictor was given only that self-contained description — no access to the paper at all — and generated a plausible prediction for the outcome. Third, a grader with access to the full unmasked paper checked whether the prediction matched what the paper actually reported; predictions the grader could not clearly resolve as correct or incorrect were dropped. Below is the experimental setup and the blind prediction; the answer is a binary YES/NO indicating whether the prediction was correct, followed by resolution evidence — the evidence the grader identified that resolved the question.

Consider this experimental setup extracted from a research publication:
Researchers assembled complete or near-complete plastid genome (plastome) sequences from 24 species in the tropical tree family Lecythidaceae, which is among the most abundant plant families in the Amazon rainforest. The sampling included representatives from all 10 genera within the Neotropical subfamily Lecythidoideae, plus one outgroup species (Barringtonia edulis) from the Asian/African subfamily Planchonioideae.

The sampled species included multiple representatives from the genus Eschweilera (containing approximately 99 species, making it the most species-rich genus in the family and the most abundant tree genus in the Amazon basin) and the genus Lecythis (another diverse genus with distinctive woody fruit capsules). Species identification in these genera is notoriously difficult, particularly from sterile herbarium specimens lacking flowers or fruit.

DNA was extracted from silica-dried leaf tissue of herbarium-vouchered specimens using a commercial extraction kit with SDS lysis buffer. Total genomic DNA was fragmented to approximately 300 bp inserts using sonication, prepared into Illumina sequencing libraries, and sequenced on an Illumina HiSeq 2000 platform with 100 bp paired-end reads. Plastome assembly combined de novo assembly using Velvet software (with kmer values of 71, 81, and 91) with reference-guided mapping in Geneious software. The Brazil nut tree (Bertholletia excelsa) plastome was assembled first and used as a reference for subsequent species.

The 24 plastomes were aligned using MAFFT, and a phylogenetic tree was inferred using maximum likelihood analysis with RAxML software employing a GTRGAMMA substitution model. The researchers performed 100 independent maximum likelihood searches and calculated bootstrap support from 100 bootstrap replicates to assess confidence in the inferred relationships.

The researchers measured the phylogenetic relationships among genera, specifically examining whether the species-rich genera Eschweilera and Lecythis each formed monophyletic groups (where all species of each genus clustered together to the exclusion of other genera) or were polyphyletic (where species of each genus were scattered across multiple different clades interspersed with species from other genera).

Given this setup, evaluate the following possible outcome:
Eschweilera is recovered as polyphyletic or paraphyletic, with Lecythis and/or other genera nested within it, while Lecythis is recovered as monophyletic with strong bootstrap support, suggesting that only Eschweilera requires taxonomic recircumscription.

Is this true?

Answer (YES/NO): NO